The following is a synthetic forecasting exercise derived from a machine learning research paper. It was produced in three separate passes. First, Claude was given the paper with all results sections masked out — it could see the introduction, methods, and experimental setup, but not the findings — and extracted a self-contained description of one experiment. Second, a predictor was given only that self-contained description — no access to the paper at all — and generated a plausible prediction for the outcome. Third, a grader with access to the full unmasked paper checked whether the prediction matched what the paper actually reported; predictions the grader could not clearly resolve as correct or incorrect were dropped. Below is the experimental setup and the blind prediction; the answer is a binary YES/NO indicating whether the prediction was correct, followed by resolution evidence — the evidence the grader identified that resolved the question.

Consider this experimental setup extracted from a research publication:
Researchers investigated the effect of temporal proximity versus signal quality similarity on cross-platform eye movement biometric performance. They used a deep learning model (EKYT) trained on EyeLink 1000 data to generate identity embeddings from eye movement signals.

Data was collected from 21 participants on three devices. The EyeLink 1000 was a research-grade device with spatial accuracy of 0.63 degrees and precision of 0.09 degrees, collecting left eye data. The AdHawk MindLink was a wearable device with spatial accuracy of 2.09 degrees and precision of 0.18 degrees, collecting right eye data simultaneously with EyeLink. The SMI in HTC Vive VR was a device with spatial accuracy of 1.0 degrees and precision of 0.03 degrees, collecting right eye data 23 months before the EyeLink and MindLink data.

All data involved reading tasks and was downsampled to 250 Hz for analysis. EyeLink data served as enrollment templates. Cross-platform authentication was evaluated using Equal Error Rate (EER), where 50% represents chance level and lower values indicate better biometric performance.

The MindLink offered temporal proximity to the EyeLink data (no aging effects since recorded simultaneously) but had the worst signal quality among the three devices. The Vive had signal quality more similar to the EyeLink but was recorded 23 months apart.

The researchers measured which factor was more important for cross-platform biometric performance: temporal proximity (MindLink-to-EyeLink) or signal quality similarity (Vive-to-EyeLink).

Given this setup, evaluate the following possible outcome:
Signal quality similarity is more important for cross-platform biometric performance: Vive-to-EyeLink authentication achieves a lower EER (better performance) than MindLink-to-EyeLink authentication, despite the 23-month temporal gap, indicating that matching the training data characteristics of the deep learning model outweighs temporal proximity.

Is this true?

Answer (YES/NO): YES